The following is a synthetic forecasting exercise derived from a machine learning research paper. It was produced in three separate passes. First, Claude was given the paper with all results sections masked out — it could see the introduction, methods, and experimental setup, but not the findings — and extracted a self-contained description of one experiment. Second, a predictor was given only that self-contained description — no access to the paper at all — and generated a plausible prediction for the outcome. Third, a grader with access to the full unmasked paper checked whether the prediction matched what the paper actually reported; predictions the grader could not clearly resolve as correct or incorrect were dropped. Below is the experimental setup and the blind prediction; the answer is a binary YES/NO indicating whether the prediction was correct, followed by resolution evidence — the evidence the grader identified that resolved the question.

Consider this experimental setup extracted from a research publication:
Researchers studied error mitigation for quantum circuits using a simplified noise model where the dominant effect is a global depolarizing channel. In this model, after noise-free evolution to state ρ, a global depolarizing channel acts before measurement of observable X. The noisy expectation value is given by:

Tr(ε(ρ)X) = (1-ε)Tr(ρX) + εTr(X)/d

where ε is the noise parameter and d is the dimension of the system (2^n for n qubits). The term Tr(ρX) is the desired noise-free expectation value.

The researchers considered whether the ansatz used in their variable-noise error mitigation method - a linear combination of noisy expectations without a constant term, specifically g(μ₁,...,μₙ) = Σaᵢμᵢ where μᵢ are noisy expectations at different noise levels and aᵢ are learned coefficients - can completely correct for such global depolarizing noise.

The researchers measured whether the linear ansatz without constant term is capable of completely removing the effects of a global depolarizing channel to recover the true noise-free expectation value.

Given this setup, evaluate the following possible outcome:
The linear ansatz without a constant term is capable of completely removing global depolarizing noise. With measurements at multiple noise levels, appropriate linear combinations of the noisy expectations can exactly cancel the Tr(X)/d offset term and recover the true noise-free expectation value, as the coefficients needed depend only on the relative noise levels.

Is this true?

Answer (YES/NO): YES